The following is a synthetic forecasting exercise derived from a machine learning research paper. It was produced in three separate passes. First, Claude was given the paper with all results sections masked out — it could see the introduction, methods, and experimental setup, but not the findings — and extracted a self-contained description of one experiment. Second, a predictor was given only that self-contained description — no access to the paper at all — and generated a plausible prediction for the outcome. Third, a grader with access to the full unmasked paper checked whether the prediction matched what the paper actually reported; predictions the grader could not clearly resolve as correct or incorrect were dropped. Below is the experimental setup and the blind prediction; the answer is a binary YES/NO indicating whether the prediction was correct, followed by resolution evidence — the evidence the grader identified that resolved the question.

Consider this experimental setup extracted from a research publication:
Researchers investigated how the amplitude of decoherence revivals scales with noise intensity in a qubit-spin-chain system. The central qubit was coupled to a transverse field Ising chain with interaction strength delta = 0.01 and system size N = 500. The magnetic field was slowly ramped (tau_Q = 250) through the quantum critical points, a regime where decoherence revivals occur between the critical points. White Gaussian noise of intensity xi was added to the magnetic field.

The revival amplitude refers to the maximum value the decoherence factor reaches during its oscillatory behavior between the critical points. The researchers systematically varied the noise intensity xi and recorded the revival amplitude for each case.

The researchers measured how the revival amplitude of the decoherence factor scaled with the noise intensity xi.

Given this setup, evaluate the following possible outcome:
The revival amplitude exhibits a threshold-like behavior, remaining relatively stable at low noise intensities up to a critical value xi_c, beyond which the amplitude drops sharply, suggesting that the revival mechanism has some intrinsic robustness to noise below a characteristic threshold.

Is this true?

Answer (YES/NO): NO